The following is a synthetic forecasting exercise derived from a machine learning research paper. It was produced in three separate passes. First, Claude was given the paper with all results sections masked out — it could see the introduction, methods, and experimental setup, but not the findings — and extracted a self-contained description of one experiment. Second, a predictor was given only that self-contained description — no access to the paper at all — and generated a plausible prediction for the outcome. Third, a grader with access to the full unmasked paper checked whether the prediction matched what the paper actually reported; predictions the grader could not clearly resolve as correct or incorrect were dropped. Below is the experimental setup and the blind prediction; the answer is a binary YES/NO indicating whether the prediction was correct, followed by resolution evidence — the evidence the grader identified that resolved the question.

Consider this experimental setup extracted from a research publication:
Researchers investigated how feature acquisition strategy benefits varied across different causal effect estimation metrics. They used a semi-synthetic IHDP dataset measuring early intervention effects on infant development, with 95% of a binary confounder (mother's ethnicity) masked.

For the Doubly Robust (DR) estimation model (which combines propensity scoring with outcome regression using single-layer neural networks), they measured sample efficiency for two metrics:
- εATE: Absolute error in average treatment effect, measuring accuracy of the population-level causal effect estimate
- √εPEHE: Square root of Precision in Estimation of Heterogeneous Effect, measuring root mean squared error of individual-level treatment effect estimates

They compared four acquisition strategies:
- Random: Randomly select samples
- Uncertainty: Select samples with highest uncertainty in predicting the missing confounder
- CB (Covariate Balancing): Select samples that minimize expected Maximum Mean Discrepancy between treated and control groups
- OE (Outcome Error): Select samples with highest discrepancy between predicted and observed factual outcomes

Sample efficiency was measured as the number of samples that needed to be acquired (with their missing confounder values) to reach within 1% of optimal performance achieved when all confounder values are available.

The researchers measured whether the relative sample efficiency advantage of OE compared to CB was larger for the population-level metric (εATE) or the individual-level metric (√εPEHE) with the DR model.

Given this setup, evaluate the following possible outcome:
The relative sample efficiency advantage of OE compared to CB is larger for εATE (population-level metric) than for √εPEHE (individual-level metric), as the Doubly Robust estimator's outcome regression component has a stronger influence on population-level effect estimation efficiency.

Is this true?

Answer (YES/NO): NO